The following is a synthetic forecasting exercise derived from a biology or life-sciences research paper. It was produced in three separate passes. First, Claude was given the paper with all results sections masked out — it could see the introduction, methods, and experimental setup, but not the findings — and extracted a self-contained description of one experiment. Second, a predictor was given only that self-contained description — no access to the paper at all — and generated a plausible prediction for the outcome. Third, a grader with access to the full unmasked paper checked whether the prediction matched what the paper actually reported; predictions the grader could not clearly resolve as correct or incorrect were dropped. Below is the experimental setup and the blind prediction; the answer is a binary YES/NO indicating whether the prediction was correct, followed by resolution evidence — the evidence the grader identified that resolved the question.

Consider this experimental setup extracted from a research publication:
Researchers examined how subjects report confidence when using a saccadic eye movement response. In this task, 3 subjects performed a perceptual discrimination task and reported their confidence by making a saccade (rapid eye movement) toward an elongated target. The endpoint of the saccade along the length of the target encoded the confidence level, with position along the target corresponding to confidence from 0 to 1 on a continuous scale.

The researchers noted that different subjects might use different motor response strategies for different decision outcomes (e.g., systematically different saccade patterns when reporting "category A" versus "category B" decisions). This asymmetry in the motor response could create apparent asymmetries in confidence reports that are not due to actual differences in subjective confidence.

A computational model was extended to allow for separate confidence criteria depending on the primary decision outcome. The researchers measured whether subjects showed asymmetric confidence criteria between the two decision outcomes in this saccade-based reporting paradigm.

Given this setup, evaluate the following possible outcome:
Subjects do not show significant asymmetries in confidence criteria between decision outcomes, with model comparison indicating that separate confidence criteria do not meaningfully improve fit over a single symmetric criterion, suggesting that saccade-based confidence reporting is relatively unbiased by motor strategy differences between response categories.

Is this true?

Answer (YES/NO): NO